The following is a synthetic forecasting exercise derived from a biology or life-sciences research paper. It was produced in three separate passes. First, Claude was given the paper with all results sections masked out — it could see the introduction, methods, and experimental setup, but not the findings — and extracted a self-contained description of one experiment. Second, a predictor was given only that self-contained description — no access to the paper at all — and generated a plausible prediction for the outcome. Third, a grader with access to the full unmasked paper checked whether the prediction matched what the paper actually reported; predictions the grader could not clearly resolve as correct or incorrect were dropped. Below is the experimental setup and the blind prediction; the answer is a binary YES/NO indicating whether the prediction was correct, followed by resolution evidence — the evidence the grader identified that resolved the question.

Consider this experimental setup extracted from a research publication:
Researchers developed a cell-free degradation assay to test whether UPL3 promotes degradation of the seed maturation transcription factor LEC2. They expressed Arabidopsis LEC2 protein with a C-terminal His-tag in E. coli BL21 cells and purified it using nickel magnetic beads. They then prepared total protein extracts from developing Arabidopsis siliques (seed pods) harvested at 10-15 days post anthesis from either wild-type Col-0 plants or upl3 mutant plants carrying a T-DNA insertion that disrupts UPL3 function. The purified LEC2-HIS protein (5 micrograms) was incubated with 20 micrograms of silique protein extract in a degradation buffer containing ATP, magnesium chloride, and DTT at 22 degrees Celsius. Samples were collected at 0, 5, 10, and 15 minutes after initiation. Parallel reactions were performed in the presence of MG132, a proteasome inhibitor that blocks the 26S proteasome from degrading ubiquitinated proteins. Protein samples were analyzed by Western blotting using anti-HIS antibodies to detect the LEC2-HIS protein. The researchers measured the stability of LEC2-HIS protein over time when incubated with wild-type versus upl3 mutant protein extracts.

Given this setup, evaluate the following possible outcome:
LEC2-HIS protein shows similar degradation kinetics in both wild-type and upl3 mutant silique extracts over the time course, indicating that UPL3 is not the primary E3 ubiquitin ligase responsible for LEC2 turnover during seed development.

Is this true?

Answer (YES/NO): NO